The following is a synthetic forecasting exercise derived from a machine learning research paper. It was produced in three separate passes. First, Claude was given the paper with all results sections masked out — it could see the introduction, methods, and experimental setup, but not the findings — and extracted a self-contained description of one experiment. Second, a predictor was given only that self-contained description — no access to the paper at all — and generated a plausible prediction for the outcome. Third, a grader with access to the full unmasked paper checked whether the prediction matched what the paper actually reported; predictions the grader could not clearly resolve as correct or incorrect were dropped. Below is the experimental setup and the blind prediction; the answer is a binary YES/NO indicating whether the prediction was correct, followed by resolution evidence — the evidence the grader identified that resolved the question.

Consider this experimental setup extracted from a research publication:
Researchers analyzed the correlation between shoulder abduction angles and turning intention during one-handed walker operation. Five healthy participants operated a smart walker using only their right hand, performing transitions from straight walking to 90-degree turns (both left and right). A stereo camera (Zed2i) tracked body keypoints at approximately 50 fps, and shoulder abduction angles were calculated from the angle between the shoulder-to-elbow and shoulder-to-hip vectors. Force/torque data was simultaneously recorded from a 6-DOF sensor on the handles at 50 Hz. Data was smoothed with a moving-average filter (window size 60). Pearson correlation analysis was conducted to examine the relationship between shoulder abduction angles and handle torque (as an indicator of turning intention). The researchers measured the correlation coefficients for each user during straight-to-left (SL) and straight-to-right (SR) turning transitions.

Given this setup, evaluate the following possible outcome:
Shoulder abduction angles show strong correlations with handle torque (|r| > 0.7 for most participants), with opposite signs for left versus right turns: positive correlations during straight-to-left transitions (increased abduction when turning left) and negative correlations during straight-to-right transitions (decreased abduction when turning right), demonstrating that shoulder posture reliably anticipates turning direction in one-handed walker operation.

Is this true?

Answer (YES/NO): NO